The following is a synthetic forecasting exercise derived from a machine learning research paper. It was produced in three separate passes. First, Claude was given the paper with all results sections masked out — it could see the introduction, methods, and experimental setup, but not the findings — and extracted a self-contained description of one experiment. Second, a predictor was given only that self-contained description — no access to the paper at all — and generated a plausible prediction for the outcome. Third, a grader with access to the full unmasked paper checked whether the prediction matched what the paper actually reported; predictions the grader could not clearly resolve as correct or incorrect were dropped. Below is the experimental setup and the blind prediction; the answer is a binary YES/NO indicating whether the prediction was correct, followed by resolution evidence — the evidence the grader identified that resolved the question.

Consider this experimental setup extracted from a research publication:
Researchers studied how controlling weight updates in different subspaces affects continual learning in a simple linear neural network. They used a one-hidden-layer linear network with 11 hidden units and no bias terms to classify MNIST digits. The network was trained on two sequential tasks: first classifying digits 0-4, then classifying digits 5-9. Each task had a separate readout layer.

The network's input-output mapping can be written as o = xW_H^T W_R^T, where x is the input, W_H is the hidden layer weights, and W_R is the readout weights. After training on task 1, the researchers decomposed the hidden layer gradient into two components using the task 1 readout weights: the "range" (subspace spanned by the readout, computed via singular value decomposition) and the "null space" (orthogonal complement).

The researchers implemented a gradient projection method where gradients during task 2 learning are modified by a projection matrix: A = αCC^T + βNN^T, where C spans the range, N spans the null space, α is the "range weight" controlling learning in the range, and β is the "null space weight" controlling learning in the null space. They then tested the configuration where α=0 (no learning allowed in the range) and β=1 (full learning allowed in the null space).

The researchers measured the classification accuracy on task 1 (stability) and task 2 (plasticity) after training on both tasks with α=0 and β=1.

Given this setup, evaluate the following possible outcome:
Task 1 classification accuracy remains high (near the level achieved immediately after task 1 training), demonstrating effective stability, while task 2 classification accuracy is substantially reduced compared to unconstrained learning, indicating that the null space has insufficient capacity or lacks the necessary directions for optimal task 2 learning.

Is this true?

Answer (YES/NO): NO